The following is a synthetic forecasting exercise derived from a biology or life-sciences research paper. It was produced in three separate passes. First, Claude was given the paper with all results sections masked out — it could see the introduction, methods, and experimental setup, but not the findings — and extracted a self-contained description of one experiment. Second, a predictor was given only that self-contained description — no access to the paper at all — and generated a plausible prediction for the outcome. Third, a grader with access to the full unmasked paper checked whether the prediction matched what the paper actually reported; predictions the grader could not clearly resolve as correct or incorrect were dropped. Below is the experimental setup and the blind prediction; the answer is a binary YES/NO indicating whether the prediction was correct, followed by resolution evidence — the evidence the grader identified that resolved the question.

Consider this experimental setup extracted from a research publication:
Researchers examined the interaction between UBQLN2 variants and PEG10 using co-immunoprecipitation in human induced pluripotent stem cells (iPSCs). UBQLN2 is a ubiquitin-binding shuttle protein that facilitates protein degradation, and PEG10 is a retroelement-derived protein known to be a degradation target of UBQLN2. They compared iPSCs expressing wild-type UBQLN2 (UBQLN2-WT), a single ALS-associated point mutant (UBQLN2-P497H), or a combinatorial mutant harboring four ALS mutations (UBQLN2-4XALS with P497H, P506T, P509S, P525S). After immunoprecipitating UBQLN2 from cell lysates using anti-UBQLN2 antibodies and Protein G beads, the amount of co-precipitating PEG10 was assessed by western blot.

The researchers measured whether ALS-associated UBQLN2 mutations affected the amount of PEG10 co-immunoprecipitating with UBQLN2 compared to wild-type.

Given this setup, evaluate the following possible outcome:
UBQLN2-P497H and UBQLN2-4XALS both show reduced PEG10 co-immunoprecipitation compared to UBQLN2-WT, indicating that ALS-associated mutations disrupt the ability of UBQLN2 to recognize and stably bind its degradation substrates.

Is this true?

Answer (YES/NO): NO